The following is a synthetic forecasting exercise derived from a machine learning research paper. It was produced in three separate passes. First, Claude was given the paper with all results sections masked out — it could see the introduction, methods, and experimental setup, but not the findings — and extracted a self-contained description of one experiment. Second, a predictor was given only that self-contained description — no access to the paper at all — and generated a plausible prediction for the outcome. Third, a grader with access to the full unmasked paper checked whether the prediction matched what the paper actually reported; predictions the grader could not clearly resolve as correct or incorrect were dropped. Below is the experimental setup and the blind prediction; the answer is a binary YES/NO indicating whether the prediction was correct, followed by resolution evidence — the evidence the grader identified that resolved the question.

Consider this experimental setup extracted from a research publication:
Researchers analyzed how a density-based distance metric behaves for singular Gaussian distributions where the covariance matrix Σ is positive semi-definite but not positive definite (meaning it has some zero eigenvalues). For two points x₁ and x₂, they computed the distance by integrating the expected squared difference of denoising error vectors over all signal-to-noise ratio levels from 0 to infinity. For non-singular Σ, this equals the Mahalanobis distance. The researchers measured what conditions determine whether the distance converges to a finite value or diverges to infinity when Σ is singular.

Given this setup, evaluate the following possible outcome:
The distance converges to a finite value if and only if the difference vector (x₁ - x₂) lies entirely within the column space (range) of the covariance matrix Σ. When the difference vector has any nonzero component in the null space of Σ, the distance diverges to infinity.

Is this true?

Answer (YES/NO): YES